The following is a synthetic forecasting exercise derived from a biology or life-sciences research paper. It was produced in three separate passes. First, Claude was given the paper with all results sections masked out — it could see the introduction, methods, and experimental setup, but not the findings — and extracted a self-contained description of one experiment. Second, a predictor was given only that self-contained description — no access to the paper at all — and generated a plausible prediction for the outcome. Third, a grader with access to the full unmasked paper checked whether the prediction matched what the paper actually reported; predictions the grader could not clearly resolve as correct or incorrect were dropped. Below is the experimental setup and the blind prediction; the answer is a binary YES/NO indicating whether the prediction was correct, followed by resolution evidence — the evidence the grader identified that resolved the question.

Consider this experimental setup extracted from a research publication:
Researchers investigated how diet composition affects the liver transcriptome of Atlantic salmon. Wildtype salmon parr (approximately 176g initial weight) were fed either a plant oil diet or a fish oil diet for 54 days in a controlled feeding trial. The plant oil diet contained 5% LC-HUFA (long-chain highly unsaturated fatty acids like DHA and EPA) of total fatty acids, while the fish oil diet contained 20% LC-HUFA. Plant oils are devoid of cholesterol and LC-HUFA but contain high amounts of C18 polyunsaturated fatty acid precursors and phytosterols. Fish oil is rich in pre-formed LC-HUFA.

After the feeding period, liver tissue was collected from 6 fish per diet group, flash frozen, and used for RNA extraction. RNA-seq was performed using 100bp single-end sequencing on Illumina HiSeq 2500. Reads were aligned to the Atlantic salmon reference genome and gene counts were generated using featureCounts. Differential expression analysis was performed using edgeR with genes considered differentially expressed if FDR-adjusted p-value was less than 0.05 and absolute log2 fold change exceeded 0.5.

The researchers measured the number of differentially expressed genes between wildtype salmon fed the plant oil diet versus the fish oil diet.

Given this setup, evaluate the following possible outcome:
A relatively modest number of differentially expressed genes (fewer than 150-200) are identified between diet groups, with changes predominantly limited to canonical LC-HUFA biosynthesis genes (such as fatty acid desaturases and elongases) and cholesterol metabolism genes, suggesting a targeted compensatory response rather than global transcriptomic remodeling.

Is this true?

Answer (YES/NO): NO